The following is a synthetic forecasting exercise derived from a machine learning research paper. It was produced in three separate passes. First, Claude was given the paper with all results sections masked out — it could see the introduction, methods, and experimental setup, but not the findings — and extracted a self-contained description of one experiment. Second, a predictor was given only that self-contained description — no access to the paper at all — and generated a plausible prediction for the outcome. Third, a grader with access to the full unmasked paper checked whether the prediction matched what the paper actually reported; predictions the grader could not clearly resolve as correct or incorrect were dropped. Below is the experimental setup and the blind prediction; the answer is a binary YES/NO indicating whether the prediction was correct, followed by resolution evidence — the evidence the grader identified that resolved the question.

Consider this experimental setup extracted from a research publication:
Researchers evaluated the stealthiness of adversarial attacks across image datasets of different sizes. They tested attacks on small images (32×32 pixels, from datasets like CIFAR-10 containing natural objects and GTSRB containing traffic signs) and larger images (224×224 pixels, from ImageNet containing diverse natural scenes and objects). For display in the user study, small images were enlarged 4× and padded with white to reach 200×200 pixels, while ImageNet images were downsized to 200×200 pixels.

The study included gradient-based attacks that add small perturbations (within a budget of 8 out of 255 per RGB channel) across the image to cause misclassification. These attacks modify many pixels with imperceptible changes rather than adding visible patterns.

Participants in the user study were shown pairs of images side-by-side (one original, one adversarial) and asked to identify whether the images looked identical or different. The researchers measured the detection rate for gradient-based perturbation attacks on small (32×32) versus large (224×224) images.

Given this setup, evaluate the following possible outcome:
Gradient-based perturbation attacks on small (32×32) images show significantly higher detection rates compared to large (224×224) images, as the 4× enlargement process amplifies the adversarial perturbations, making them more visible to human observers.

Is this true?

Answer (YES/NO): NO